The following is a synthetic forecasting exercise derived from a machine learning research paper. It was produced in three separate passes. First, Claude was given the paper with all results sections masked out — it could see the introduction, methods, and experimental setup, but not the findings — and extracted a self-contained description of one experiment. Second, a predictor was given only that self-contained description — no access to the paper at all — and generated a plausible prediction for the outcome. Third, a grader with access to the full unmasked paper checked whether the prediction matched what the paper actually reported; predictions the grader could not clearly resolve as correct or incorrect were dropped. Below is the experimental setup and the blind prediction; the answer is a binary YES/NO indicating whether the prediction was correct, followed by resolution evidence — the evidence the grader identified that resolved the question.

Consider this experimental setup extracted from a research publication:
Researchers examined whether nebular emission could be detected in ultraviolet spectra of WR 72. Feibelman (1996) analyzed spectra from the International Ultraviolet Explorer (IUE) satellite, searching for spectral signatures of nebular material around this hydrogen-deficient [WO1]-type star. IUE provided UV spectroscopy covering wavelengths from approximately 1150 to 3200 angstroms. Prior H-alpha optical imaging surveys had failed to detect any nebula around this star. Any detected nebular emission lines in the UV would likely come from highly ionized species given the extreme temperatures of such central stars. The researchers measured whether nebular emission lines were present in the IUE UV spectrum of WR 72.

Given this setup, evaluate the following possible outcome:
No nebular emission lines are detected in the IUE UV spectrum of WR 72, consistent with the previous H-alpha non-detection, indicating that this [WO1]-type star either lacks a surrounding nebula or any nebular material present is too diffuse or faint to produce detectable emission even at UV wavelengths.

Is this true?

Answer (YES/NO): NO